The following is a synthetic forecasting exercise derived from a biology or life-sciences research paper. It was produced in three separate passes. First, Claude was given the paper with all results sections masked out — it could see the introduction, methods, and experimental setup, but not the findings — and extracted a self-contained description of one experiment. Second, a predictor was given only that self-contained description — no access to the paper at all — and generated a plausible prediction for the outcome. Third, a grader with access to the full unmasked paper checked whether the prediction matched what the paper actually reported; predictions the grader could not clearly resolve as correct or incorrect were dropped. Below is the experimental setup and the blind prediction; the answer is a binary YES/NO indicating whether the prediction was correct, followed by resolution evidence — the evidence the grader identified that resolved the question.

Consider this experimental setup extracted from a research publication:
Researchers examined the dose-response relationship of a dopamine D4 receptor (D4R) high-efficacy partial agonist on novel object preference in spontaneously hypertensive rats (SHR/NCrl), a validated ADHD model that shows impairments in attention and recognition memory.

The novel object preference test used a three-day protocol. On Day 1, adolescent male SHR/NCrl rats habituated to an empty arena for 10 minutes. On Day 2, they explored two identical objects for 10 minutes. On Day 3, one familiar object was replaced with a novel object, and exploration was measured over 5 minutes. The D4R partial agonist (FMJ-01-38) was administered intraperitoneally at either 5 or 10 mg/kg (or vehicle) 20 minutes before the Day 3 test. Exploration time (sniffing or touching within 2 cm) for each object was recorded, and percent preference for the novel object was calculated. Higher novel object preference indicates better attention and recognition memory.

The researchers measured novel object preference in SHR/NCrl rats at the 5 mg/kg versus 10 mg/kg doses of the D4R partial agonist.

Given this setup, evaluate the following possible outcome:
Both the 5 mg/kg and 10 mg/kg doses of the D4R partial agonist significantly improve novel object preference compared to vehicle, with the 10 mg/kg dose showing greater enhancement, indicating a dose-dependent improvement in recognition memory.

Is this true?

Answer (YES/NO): NO